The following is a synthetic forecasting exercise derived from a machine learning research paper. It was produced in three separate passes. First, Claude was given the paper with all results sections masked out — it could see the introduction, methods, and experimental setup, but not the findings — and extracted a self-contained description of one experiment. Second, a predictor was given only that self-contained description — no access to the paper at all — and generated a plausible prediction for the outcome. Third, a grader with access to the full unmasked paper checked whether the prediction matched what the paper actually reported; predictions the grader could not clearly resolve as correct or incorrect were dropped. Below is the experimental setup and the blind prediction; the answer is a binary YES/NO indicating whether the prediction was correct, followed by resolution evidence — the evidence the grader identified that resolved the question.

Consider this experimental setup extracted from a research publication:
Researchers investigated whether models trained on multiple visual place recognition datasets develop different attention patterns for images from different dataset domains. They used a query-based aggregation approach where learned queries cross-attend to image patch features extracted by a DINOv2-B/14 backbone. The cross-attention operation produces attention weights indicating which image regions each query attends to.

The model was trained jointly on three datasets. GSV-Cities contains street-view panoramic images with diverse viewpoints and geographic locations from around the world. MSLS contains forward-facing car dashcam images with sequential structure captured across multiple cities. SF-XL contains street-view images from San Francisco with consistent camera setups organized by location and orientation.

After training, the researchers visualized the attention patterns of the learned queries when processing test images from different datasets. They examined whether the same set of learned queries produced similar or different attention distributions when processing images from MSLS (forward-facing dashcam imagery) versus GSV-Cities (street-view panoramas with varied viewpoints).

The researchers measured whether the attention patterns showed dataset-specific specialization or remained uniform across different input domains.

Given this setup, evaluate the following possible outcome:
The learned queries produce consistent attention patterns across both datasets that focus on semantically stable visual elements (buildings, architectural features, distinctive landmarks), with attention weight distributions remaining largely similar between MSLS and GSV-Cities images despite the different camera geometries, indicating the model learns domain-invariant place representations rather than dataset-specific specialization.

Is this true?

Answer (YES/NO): NO